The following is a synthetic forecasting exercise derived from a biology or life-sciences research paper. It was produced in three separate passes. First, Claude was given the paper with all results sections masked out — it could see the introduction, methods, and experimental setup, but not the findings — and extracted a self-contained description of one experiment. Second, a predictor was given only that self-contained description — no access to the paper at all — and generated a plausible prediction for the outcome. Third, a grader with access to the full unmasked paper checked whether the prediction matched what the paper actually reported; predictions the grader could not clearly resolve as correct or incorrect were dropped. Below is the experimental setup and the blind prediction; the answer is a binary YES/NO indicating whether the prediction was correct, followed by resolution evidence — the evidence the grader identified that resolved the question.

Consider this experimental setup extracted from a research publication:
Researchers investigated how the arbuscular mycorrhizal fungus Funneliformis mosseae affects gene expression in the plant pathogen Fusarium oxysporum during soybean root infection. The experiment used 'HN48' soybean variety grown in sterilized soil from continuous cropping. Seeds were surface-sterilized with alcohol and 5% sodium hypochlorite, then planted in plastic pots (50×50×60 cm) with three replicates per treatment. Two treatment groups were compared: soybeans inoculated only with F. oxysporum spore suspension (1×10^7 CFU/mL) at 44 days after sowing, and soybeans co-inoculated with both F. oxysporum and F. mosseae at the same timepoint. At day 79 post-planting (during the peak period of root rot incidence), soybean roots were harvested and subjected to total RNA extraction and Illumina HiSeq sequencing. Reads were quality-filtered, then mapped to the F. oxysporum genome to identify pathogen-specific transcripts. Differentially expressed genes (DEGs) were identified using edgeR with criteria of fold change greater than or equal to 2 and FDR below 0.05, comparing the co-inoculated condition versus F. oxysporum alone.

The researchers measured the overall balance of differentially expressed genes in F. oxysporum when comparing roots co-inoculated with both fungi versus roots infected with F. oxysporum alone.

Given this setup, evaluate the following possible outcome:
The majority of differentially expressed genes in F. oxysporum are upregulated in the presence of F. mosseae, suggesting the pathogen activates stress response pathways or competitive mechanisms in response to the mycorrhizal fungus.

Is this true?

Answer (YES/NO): YES